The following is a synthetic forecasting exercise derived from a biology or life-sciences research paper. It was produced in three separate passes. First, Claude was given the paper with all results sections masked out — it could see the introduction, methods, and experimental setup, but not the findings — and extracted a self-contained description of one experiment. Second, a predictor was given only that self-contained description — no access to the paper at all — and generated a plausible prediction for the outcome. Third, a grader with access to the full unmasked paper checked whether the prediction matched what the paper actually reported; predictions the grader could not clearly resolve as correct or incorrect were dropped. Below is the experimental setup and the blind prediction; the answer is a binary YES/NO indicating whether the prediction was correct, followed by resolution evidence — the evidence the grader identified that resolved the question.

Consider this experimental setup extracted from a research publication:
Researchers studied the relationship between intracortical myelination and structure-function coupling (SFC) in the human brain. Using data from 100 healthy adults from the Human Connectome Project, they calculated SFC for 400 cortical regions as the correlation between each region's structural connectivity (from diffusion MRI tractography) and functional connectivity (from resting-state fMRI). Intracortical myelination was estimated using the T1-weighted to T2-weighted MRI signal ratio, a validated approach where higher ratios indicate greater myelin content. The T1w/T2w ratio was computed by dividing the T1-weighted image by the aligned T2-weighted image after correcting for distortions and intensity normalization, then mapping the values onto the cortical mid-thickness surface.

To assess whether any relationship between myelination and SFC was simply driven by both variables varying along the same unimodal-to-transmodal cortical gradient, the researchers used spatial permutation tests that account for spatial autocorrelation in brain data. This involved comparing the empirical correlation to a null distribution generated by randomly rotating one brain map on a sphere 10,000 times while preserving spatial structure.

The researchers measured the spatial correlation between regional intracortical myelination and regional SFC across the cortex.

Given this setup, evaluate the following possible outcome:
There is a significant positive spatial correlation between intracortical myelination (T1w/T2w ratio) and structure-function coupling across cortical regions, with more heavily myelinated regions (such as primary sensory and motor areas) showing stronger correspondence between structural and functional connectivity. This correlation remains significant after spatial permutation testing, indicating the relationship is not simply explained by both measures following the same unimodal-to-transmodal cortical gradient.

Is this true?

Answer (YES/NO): YES